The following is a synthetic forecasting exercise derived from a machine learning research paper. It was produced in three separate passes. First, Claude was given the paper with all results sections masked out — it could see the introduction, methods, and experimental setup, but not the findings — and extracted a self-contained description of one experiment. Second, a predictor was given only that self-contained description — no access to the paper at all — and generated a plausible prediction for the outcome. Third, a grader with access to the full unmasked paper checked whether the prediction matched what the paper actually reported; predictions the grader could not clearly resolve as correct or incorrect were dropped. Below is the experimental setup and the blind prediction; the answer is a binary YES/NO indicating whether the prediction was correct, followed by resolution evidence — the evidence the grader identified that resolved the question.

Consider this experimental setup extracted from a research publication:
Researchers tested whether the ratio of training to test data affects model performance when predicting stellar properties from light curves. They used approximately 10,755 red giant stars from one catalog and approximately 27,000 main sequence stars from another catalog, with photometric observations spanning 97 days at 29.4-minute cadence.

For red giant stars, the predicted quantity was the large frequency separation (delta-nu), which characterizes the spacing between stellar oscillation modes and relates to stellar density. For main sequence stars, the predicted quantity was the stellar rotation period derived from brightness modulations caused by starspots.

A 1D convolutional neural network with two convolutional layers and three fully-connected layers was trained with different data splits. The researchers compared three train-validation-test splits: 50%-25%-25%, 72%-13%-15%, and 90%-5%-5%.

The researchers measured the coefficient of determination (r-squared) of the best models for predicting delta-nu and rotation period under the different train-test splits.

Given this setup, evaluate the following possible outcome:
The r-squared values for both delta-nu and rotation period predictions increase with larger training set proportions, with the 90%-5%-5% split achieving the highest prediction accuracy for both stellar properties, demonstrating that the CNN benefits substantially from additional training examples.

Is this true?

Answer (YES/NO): NO